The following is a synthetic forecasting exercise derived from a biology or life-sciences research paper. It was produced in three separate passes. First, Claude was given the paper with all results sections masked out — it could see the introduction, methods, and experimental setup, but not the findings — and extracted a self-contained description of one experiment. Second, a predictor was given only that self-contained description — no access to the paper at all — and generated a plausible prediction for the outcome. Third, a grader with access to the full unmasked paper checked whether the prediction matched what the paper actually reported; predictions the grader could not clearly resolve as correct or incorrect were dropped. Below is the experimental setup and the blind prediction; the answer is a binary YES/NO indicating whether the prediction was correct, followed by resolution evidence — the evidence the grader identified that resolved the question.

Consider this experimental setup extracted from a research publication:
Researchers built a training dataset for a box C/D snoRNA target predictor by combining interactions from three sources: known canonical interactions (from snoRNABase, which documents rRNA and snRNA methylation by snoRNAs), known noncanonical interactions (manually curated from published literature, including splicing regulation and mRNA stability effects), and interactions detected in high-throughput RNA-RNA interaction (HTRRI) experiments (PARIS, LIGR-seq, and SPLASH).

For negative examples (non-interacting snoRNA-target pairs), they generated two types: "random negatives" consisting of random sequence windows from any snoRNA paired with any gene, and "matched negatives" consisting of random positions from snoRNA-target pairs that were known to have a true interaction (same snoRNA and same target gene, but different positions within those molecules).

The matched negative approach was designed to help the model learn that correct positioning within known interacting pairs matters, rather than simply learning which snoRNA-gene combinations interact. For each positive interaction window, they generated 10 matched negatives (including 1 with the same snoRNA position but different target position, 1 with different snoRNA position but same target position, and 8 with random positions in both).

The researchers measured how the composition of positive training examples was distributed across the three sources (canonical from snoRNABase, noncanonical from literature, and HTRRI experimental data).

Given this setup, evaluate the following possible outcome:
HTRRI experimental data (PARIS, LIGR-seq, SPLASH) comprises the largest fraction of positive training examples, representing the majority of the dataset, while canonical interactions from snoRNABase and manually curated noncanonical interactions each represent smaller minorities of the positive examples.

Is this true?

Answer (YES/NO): YES